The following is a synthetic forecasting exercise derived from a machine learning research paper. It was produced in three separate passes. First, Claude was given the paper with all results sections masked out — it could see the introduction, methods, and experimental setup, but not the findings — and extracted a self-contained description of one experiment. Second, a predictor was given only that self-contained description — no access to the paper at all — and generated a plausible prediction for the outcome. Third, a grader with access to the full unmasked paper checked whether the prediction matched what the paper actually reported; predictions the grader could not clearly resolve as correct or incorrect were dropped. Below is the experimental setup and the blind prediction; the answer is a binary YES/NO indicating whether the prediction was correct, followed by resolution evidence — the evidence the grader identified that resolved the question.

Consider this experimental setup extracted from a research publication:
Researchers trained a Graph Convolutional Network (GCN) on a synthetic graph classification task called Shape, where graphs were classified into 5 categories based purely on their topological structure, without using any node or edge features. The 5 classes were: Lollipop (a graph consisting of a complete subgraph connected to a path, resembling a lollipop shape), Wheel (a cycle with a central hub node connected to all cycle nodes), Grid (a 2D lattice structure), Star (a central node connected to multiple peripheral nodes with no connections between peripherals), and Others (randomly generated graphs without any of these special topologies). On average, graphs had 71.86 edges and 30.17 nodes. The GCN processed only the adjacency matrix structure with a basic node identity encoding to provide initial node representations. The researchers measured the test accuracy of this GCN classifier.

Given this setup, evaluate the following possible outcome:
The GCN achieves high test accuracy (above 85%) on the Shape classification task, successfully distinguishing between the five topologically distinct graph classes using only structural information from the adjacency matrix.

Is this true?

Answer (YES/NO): YES